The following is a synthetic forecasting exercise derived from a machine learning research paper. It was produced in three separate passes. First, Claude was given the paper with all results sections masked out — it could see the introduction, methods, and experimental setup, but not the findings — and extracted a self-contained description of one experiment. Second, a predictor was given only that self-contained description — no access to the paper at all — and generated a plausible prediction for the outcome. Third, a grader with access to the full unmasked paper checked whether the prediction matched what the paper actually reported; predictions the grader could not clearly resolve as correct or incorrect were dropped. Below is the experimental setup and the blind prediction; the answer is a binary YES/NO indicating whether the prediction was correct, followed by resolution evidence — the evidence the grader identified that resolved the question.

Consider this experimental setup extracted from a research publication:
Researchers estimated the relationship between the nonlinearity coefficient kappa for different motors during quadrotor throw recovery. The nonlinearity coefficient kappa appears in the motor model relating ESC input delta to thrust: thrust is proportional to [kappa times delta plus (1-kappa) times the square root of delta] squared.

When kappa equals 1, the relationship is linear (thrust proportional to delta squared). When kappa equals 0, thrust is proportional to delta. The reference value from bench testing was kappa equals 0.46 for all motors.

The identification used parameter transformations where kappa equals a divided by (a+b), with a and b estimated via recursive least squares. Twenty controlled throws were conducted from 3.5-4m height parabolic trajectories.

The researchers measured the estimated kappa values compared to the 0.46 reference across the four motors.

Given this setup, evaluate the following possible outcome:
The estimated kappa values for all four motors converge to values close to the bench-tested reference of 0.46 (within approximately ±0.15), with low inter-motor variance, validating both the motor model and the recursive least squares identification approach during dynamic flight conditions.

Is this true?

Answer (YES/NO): NO